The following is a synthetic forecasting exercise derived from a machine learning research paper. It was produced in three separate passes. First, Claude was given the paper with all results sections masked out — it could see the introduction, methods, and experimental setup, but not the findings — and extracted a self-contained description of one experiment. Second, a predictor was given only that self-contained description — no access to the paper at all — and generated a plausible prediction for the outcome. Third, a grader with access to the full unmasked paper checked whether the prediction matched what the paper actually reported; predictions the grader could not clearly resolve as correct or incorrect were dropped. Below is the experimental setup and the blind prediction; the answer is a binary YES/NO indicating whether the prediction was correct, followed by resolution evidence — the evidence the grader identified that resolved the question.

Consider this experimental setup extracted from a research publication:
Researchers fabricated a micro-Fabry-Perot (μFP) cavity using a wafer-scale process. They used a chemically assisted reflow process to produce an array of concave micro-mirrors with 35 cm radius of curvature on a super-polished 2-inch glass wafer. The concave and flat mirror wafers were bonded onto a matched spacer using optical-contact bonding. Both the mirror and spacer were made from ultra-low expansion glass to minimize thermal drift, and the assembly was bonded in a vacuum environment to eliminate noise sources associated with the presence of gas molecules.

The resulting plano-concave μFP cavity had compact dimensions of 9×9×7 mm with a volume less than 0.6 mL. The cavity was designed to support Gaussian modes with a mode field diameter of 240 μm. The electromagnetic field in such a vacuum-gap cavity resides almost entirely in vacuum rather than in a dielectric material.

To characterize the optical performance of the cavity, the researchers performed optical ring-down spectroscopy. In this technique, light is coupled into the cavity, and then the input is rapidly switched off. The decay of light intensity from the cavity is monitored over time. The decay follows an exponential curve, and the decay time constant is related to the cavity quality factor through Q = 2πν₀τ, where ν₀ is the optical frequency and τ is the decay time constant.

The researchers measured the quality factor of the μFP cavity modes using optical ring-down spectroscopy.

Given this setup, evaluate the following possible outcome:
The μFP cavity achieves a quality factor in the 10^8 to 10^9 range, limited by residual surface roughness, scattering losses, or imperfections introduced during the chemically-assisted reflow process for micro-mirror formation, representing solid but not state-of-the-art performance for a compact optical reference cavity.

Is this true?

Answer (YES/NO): NO